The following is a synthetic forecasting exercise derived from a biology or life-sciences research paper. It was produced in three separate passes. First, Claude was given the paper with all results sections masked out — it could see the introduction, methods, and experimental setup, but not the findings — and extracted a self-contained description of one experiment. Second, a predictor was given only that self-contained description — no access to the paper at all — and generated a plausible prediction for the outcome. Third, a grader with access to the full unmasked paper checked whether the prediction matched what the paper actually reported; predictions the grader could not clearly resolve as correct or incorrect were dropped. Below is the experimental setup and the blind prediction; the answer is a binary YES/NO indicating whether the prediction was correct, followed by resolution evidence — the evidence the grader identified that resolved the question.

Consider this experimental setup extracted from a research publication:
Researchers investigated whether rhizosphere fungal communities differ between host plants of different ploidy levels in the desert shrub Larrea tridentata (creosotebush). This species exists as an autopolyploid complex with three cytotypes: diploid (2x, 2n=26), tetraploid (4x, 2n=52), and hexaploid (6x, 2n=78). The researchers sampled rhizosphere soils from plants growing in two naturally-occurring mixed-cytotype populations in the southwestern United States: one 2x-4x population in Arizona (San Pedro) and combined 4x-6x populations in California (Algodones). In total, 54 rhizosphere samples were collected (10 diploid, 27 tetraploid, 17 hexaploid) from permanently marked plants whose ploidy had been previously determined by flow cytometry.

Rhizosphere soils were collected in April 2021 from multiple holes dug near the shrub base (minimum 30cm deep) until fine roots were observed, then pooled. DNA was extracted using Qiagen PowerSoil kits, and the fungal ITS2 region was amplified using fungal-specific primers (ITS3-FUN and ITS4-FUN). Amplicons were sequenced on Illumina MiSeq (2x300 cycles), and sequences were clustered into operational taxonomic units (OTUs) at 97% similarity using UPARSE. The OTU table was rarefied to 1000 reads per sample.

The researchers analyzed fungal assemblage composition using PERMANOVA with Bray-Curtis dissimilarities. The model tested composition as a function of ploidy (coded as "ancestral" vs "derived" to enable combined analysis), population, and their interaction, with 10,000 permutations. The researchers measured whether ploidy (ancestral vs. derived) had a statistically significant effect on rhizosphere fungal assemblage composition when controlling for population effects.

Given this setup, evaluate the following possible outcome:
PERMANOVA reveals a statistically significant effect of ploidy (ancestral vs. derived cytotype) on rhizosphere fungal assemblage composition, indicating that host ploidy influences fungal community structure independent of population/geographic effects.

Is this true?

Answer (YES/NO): NO